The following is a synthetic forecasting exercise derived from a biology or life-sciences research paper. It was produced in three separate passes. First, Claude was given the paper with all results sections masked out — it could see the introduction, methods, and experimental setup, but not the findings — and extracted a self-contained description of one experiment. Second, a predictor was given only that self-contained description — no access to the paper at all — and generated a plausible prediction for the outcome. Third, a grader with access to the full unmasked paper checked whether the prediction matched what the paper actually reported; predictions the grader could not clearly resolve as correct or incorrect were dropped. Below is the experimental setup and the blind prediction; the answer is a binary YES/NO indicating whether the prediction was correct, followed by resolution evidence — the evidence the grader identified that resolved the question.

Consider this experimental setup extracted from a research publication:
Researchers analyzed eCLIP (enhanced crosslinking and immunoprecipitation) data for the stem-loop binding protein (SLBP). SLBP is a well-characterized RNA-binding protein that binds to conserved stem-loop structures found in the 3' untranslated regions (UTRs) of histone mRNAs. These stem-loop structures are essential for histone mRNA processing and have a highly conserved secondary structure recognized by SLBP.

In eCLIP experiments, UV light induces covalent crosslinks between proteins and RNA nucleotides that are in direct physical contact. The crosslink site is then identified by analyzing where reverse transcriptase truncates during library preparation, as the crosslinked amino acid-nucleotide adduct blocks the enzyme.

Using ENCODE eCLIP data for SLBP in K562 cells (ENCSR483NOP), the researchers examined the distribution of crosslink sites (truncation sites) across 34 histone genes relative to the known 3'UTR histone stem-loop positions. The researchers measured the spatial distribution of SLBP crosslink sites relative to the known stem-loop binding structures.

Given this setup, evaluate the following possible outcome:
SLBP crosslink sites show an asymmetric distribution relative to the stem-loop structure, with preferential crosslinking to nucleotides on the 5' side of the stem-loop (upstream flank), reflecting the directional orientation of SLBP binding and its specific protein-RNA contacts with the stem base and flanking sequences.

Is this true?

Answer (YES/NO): YES